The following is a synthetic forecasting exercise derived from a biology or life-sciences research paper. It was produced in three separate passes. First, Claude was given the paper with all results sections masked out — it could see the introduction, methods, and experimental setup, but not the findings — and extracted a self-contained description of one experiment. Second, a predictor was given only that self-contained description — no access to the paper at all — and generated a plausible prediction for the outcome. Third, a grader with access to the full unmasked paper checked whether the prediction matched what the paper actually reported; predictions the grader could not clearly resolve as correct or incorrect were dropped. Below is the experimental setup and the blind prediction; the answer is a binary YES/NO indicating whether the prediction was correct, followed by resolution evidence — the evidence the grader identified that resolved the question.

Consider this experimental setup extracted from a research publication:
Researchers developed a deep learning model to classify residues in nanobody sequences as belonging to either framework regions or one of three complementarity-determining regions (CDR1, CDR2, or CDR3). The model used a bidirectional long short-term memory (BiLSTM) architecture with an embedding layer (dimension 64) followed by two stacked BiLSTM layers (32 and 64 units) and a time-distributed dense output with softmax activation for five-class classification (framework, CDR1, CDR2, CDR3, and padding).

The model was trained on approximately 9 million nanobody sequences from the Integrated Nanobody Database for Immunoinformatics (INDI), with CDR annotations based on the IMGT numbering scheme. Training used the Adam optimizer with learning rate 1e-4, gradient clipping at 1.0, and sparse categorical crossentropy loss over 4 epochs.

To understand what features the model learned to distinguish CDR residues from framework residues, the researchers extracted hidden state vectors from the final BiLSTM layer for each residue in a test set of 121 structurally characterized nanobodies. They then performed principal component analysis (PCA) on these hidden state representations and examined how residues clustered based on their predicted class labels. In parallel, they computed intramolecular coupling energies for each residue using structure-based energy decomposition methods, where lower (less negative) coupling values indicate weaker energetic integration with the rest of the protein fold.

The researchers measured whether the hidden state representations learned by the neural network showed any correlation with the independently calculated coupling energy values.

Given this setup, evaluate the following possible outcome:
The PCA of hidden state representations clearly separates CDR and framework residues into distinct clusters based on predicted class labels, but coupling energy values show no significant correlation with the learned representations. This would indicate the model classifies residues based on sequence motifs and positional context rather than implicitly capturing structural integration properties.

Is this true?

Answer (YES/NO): NO